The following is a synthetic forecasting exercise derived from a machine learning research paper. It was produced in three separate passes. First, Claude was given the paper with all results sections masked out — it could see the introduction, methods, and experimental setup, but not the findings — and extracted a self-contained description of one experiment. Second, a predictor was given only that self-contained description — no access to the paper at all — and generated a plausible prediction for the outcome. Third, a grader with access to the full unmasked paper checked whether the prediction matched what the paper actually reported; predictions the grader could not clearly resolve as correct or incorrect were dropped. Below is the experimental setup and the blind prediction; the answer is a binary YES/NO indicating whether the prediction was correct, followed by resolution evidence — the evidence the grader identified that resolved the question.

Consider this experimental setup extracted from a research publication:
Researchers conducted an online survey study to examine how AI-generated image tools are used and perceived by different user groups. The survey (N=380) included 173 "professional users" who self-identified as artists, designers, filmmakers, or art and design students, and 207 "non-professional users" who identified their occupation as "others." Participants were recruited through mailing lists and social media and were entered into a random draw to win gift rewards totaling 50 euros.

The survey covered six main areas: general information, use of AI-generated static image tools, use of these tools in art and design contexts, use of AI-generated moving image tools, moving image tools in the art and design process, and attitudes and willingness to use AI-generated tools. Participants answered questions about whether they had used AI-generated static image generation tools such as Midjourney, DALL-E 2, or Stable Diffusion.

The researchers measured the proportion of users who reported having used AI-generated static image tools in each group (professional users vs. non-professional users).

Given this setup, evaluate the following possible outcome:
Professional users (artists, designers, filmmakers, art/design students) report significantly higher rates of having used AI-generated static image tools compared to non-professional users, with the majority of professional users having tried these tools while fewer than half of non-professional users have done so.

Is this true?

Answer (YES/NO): YES